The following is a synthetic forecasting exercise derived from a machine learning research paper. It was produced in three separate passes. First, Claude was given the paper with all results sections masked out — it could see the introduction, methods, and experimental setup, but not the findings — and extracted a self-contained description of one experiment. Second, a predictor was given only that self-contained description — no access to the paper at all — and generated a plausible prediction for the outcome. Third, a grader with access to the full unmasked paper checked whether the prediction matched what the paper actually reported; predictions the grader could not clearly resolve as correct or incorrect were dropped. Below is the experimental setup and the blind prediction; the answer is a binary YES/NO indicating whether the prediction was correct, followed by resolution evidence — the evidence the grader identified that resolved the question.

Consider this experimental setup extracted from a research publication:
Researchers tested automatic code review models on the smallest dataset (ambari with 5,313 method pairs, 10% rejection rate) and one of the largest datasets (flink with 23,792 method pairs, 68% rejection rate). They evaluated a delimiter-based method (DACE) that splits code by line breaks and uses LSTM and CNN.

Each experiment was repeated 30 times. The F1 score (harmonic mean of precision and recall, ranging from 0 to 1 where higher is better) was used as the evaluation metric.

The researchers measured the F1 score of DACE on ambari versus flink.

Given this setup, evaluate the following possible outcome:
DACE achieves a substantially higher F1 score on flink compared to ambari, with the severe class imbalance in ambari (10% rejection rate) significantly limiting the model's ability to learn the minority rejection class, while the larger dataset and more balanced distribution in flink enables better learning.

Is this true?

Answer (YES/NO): NO